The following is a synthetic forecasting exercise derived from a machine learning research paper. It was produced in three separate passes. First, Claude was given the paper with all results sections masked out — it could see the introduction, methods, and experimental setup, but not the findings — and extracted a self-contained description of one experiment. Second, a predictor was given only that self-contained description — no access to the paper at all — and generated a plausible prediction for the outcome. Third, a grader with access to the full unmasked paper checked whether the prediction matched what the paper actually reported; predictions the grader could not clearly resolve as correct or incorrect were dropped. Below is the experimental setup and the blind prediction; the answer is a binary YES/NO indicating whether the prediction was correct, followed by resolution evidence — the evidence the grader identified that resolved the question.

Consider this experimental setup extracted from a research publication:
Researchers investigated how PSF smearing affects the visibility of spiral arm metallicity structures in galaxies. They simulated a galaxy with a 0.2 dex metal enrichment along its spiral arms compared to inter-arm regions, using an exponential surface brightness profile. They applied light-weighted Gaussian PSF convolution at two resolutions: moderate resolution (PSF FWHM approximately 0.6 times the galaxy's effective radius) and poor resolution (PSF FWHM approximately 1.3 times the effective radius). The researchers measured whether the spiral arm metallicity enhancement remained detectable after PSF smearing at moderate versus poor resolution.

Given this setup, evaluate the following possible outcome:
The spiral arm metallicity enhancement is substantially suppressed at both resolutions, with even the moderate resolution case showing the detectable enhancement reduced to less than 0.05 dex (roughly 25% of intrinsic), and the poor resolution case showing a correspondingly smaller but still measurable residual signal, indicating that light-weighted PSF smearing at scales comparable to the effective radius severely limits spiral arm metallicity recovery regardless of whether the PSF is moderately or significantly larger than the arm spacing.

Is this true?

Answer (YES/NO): NO